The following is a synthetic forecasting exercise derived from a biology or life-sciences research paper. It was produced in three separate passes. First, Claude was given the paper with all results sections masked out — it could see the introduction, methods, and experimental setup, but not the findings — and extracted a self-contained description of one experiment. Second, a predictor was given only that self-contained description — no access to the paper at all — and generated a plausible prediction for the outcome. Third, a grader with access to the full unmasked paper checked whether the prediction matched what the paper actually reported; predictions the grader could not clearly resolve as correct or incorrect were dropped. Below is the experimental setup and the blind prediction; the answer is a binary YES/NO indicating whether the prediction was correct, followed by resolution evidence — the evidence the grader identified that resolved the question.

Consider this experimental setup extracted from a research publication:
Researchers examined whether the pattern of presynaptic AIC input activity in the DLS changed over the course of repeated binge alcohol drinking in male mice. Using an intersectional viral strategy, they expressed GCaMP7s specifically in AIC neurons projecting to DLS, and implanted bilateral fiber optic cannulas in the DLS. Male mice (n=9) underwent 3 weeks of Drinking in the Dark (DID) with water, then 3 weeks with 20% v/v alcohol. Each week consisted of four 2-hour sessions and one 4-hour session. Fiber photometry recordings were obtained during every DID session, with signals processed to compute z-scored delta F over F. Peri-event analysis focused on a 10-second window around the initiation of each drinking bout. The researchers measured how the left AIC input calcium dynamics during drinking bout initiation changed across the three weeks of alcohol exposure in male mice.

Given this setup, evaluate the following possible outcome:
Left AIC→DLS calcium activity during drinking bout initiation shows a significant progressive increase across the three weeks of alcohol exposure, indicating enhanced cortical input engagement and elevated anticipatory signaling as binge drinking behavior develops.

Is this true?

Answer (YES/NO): NO